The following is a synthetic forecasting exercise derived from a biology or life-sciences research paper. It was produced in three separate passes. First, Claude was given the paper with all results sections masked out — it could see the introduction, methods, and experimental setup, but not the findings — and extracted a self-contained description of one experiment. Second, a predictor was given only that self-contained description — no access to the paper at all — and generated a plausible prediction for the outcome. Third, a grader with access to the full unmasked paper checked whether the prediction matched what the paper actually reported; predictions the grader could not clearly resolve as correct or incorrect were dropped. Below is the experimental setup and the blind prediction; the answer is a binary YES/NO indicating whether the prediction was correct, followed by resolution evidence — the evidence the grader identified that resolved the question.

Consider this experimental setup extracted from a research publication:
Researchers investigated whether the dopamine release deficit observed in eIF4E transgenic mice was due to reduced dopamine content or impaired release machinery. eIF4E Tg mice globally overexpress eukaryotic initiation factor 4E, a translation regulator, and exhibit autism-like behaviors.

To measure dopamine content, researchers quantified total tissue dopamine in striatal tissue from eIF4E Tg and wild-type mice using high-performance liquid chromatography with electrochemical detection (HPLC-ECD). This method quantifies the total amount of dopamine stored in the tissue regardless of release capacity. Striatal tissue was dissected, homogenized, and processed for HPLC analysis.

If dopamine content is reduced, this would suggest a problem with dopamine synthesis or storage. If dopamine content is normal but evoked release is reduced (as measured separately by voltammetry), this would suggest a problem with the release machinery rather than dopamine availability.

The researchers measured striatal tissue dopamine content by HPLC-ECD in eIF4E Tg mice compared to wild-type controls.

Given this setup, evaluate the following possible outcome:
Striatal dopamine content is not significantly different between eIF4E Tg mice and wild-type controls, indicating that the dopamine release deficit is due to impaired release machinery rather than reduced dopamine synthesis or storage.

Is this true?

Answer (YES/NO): YES